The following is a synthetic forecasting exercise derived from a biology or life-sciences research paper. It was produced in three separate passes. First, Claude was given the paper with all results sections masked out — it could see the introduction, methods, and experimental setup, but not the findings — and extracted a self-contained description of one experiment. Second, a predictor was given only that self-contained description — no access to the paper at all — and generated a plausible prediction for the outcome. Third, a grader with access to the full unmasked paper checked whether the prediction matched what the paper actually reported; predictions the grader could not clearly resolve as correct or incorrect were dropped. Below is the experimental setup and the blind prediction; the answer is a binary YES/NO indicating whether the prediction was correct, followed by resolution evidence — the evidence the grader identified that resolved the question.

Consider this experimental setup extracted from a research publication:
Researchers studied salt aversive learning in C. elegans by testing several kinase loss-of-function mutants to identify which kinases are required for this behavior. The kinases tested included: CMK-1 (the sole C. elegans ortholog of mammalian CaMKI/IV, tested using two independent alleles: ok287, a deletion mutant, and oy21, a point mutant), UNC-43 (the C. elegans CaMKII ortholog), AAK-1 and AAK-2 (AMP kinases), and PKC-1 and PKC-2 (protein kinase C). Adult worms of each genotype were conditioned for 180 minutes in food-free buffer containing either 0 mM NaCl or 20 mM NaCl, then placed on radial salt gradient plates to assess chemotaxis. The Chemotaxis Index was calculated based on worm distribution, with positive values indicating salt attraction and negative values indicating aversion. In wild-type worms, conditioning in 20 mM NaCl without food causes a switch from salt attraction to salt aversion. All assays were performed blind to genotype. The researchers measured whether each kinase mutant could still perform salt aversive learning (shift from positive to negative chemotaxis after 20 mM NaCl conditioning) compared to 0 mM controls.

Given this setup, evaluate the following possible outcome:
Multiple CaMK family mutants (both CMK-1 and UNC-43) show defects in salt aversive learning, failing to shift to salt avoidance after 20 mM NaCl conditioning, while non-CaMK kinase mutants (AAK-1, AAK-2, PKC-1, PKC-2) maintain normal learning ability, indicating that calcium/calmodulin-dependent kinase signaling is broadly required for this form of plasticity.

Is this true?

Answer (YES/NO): NO